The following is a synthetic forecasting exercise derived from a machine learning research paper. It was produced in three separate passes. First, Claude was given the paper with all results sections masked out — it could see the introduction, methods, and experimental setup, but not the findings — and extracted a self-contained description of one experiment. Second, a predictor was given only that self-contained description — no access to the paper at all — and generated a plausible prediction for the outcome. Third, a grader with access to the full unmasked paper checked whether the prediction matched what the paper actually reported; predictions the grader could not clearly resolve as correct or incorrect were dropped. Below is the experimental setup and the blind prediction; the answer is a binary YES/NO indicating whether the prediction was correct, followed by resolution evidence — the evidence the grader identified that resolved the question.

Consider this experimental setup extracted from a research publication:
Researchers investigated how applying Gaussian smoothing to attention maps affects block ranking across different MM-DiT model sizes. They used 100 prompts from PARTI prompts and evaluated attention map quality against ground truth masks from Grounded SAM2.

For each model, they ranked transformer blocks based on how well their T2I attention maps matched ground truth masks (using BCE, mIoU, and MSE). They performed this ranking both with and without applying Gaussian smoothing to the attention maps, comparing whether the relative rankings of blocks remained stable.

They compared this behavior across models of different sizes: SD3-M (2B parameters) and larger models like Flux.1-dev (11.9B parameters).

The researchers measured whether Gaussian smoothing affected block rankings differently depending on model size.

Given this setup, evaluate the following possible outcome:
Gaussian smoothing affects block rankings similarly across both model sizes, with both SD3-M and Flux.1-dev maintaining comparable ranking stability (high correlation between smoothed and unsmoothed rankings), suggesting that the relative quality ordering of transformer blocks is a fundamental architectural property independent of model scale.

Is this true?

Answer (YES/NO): NO